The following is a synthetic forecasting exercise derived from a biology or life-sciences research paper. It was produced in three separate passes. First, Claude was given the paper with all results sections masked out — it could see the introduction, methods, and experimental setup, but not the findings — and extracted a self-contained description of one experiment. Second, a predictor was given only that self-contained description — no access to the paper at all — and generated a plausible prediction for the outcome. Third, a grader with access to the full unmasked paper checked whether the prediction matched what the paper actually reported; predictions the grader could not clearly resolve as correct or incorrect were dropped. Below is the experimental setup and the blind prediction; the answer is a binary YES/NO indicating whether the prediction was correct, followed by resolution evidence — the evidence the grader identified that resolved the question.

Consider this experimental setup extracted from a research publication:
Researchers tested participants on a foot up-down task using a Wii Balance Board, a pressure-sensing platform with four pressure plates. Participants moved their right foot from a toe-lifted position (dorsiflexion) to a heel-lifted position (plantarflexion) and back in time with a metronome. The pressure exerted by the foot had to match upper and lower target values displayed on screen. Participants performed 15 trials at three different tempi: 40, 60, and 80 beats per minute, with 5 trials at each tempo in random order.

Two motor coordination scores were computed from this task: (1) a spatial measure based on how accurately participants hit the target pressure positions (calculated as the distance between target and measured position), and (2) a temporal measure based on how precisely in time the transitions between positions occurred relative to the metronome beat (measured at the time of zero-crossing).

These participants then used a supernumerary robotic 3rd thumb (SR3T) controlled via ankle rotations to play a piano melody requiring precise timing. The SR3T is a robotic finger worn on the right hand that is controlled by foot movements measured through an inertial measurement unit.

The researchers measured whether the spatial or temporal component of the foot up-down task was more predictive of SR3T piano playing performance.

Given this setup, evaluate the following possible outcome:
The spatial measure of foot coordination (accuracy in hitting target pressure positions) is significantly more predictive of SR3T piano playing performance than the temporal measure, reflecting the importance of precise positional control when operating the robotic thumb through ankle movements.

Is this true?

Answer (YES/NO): NO